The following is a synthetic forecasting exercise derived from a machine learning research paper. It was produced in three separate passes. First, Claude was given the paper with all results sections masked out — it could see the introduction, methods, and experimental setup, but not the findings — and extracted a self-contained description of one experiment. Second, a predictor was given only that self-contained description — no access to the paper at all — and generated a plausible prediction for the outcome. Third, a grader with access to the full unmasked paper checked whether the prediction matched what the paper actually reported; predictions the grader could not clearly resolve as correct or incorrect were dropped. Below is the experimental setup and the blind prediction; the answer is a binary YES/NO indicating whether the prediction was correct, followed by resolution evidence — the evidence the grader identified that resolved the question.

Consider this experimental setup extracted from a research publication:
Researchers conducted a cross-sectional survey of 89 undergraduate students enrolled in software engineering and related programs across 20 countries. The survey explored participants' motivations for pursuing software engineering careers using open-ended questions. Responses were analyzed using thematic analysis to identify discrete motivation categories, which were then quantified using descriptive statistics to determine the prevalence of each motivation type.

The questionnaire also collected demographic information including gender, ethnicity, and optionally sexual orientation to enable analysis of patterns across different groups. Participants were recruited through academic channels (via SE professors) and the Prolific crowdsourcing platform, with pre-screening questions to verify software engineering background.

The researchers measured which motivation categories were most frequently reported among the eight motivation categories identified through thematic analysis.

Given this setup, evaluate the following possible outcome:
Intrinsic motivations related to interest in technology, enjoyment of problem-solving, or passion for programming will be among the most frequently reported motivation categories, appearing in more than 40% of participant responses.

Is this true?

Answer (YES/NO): NO